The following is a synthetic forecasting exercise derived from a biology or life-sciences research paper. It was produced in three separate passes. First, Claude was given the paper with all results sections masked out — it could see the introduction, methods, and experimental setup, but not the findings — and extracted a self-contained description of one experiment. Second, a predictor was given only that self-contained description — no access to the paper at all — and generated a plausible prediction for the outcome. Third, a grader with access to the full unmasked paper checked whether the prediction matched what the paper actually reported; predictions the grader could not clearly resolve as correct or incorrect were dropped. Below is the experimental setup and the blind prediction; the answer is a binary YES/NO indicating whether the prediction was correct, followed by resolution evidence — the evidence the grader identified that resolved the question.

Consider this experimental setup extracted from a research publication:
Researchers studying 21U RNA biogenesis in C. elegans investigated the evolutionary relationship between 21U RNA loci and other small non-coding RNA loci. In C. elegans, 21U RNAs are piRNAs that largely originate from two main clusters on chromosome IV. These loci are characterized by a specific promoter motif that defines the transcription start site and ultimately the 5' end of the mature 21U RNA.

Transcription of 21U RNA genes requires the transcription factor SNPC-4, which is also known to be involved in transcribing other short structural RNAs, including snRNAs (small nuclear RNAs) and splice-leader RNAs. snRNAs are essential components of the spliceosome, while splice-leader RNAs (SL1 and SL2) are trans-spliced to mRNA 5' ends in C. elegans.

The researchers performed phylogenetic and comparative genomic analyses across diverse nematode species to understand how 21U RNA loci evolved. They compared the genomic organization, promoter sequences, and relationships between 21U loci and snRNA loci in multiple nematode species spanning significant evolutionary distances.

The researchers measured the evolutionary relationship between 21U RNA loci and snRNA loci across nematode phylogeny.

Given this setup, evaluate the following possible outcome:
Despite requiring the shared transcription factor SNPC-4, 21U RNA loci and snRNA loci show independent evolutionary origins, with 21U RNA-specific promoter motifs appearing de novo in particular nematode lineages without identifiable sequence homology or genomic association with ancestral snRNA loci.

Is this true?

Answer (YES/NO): NO